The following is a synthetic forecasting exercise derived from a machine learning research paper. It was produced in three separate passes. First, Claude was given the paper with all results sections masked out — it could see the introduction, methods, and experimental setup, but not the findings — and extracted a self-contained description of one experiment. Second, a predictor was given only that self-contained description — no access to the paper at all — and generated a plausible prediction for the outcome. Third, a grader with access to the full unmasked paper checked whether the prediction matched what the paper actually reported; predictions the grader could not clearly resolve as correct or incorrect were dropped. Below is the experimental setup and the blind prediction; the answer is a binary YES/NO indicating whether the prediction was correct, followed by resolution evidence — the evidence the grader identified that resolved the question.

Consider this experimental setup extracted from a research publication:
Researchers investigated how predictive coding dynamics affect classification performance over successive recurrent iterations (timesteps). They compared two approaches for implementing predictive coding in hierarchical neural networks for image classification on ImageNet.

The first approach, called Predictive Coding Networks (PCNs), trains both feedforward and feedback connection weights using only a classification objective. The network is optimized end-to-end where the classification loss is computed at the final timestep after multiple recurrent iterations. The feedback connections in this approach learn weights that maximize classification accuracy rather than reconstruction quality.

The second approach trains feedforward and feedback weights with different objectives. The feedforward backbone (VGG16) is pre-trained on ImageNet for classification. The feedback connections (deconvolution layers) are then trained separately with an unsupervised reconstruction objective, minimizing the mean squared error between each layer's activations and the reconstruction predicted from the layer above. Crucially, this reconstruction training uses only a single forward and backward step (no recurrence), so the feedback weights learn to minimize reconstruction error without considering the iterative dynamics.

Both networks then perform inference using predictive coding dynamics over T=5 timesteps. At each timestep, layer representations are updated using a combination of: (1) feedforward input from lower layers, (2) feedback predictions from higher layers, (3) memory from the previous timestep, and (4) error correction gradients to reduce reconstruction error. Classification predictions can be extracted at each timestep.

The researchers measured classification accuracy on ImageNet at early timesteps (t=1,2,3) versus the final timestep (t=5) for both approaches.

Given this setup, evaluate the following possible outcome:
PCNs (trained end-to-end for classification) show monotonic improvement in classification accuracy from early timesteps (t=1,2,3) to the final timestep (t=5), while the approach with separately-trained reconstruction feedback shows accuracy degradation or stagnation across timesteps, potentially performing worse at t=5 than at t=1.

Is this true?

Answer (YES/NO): NO